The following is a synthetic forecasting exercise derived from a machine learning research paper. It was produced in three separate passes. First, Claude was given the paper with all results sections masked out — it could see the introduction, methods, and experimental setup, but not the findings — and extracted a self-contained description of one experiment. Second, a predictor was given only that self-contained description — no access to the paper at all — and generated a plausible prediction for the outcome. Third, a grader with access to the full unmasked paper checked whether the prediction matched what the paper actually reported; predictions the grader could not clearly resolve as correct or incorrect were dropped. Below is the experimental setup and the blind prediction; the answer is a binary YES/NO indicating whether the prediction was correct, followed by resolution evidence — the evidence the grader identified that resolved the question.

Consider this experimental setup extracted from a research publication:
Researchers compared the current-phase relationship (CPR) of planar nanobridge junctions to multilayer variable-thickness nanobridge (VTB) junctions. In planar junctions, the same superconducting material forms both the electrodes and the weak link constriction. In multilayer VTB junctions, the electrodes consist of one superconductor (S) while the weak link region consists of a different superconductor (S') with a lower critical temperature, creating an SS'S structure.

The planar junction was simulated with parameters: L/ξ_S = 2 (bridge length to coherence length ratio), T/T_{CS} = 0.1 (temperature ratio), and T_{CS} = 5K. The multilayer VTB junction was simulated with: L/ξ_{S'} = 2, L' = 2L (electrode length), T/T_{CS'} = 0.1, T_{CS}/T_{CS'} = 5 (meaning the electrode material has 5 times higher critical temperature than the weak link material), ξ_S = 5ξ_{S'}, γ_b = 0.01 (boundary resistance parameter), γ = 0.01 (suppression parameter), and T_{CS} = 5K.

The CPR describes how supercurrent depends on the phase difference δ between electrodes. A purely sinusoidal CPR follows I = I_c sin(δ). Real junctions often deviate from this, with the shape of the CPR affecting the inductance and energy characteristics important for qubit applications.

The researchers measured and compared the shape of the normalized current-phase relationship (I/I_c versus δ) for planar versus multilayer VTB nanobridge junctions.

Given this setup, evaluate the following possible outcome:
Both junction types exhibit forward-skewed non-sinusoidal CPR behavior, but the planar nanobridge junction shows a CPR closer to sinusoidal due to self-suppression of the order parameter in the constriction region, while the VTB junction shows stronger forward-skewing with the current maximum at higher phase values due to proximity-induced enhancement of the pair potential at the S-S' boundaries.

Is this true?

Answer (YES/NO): NO